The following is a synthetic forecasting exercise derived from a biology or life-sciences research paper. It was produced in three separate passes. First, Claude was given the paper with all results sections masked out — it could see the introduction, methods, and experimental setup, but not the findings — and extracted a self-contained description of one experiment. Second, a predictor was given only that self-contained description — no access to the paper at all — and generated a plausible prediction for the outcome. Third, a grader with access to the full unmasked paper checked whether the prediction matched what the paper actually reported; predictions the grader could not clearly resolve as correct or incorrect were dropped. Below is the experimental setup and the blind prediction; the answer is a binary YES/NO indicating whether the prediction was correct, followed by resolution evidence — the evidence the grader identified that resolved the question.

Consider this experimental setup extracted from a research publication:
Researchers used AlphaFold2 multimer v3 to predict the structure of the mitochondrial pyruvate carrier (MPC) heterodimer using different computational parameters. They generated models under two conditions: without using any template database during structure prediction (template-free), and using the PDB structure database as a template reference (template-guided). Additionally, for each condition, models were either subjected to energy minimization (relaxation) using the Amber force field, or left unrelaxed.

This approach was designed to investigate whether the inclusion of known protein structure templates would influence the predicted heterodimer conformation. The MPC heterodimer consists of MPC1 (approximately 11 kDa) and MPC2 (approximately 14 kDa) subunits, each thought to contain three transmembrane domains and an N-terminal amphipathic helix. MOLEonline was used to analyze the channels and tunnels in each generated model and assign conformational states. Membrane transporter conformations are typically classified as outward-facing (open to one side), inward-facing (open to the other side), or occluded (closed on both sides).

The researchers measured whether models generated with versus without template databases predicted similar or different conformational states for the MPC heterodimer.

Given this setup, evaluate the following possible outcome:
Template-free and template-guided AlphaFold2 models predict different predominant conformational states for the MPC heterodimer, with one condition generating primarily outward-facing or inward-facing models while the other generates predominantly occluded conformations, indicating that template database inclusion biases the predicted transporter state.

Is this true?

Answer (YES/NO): NO